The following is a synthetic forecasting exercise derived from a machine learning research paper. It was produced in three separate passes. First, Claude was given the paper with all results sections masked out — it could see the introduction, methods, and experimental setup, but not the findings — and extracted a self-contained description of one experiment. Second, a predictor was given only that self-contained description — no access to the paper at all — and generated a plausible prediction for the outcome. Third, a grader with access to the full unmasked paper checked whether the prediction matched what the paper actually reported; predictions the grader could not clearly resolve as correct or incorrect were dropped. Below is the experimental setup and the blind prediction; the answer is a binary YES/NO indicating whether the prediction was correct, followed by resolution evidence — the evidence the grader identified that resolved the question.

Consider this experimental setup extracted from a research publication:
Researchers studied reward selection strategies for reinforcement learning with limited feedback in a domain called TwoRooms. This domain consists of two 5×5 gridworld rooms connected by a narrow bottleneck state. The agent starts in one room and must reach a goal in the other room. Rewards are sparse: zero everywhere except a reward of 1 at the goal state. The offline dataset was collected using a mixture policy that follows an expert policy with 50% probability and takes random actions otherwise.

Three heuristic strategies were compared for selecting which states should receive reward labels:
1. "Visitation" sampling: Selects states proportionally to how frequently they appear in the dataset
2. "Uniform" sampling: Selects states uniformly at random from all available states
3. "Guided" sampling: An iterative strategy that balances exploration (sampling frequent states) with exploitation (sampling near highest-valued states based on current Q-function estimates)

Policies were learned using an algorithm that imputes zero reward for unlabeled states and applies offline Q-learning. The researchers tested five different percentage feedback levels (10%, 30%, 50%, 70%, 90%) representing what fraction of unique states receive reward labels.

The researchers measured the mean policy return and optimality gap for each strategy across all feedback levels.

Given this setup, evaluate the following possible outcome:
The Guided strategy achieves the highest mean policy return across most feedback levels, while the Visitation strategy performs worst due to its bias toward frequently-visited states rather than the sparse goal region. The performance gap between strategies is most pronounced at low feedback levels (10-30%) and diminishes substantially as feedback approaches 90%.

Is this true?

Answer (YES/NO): NO